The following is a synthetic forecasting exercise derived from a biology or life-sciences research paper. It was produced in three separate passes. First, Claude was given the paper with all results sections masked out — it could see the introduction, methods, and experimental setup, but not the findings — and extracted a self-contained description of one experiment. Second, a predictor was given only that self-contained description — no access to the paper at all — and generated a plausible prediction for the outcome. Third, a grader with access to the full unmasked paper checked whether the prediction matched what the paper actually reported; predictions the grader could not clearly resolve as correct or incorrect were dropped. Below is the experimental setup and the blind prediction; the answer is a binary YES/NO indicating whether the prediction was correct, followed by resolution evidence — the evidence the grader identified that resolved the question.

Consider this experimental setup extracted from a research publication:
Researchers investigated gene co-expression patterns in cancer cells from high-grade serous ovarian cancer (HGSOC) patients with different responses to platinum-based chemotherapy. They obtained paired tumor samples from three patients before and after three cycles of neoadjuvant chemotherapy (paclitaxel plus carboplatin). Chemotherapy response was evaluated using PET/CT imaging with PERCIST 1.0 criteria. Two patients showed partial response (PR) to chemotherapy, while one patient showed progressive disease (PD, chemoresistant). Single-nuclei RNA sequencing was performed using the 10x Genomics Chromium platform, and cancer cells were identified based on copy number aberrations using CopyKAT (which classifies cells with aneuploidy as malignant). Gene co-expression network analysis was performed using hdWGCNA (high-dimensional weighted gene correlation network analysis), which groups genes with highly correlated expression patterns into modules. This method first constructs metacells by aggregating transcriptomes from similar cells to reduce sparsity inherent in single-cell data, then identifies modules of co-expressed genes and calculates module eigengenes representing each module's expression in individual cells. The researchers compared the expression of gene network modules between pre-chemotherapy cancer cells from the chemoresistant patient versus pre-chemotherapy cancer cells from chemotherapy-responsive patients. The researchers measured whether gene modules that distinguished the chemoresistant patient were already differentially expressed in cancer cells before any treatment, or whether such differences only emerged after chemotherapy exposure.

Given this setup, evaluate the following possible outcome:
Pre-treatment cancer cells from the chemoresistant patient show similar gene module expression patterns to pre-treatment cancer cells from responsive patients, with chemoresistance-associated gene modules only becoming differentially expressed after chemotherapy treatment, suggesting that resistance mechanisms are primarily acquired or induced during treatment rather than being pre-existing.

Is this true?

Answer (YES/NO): NO